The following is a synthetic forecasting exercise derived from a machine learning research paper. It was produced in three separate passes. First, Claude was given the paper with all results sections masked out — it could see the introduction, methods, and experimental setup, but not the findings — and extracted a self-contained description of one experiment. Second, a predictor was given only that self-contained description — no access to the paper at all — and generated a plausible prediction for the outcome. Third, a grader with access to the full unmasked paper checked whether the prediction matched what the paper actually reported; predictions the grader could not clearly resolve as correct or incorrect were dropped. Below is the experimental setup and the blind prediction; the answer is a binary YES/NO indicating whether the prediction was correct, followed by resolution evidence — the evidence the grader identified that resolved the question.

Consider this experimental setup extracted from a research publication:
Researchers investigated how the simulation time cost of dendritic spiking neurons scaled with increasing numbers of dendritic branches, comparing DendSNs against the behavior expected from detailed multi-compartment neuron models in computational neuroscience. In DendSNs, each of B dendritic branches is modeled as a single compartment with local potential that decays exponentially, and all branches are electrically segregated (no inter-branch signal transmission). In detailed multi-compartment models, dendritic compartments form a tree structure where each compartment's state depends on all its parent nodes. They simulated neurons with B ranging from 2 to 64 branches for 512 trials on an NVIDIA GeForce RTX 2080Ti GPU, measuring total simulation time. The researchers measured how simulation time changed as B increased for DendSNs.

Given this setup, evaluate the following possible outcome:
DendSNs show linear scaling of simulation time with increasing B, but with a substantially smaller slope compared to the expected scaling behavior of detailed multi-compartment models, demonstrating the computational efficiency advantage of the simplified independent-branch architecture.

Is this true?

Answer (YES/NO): NO